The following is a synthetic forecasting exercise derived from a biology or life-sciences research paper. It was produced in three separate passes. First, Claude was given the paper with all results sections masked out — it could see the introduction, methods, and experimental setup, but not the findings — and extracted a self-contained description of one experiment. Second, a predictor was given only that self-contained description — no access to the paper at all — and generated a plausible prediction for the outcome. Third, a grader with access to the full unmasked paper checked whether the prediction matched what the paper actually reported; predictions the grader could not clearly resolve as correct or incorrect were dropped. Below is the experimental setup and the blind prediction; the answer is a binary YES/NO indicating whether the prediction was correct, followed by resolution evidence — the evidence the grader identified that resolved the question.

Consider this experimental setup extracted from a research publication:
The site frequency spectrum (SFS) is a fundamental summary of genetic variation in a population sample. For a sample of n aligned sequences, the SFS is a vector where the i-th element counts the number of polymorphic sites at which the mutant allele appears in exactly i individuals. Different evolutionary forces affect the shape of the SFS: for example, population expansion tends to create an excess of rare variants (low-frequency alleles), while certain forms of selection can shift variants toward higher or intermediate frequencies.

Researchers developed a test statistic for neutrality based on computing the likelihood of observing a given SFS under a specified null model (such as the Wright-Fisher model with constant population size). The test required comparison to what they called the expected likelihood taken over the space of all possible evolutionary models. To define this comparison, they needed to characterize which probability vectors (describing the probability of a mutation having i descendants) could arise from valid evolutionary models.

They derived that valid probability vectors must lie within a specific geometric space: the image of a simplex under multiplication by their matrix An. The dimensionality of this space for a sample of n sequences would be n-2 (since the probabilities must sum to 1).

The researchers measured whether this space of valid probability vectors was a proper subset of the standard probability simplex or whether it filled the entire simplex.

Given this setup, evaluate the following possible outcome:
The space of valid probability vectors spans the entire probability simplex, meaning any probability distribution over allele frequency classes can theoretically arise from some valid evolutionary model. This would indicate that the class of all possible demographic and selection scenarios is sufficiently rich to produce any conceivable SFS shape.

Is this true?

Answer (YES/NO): NO